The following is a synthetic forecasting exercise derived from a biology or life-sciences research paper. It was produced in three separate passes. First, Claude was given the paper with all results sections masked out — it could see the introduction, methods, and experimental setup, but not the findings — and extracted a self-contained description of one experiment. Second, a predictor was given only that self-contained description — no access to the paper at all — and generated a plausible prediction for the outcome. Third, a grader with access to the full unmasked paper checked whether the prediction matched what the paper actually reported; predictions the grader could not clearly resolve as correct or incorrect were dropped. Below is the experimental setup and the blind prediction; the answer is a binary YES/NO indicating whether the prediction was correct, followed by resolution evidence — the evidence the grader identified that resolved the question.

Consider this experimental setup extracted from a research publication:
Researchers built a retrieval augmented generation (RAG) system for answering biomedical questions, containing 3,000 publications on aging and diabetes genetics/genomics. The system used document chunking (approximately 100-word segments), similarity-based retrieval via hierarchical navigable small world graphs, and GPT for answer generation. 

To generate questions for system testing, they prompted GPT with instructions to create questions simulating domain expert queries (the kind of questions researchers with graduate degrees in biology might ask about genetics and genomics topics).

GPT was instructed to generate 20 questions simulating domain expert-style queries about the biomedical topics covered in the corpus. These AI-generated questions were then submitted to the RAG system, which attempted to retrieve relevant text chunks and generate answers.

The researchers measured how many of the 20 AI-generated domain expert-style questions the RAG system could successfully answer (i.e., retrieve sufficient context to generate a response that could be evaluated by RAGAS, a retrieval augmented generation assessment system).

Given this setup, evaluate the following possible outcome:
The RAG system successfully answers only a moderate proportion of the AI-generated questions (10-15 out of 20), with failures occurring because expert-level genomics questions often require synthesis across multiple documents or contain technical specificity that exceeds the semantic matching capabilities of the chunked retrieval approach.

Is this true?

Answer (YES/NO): NO